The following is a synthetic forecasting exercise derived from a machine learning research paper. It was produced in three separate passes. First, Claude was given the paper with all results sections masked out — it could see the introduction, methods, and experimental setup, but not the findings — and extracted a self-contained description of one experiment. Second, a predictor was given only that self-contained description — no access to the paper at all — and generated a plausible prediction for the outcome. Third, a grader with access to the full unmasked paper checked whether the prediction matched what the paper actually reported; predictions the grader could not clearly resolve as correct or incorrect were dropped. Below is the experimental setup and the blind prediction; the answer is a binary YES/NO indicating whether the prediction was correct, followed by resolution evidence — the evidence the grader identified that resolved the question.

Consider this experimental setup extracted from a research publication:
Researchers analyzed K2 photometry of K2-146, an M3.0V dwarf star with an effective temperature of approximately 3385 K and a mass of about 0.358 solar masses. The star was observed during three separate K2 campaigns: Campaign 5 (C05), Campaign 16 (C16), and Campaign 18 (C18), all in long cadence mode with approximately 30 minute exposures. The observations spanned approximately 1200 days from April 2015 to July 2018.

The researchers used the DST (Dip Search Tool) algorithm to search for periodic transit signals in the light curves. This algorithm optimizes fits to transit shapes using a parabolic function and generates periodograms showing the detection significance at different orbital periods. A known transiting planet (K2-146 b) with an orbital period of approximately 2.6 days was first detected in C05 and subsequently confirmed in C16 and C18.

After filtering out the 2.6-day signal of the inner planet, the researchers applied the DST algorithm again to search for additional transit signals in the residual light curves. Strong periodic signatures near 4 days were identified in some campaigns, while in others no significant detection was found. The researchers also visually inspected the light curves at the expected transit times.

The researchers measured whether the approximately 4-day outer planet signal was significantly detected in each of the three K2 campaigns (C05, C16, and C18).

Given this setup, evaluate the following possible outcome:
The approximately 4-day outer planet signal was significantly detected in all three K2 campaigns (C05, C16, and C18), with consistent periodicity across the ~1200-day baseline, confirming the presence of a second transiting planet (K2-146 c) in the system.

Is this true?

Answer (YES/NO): NO